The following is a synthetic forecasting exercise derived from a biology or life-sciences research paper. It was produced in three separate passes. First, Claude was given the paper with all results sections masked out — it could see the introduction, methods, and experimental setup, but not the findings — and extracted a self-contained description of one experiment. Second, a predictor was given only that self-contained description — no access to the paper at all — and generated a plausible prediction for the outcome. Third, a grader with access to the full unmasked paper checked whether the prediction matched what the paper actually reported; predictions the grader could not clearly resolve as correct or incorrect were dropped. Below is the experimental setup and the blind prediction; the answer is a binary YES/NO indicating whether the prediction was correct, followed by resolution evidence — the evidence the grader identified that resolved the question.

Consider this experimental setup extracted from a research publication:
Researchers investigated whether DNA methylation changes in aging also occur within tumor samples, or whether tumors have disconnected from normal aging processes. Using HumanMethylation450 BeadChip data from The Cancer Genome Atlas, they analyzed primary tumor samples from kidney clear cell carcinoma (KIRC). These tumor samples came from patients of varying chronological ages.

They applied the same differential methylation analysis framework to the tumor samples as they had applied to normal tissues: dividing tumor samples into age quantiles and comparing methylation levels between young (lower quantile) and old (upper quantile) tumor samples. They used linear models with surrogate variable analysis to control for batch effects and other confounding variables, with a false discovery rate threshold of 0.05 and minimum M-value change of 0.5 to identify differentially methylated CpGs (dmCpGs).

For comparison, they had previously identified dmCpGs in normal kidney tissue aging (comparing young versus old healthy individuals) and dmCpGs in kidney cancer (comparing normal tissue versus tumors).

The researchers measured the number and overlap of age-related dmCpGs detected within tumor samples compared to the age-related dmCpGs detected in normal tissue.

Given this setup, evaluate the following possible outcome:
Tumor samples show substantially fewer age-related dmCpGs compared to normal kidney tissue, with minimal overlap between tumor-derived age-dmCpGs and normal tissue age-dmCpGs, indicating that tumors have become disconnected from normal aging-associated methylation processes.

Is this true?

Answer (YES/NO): YES